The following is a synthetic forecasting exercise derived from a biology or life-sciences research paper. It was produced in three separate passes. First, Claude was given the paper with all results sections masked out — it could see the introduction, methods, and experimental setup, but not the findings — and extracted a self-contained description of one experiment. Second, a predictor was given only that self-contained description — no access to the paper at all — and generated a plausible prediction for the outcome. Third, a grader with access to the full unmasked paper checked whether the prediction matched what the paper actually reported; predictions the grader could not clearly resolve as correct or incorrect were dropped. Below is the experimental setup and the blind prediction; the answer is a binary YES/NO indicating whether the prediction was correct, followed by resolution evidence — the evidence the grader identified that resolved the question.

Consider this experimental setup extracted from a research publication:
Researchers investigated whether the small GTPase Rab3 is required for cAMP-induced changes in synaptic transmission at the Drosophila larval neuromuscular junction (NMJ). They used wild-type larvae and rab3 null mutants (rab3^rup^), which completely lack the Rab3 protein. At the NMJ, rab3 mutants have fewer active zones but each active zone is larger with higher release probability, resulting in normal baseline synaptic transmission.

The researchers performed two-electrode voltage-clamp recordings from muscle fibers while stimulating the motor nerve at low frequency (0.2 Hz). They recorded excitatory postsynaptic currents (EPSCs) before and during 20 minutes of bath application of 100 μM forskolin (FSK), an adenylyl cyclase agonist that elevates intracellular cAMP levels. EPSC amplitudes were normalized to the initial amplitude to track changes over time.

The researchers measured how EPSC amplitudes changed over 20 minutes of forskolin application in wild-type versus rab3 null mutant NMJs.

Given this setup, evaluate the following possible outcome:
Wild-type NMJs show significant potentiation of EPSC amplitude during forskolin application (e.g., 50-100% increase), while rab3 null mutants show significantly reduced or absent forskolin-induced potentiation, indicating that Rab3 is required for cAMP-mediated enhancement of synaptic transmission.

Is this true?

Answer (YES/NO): YES